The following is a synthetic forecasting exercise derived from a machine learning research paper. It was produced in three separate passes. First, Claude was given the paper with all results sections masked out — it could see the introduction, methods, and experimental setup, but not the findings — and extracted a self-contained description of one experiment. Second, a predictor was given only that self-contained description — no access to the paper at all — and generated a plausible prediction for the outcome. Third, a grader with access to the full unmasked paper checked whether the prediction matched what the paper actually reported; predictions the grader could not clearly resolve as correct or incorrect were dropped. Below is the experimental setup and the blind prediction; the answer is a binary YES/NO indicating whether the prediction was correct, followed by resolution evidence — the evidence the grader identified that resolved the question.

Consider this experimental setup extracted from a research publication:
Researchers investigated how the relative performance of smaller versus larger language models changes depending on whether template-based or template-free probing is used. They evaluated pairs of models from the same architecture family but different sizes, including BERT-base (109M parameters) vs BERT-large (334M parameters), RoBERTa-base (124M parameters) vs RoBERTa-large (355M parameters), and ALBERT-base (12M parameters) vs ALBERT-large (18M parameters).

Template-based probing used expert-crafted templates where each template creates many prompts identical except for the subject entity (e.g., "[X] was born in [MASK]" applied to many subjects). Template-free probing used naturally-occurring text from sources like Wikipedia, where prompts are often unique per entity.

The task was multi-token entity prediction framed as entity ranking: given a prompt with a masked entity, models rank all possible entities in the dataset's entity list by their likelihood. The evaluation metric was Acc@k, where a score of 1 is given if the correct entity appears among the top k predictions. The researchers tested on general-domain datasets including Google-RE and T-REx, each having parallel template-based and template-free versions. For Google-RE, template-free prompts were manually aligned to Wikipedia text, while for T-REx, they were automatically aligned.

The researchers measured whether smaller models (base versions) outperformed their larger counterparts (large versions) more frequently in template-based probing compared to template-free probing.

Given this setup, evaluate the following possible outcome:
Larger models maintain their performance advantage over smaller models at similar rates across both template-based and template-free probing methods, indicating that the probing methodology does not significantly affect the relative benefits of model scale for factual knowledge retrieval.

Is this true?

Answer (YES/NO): NO